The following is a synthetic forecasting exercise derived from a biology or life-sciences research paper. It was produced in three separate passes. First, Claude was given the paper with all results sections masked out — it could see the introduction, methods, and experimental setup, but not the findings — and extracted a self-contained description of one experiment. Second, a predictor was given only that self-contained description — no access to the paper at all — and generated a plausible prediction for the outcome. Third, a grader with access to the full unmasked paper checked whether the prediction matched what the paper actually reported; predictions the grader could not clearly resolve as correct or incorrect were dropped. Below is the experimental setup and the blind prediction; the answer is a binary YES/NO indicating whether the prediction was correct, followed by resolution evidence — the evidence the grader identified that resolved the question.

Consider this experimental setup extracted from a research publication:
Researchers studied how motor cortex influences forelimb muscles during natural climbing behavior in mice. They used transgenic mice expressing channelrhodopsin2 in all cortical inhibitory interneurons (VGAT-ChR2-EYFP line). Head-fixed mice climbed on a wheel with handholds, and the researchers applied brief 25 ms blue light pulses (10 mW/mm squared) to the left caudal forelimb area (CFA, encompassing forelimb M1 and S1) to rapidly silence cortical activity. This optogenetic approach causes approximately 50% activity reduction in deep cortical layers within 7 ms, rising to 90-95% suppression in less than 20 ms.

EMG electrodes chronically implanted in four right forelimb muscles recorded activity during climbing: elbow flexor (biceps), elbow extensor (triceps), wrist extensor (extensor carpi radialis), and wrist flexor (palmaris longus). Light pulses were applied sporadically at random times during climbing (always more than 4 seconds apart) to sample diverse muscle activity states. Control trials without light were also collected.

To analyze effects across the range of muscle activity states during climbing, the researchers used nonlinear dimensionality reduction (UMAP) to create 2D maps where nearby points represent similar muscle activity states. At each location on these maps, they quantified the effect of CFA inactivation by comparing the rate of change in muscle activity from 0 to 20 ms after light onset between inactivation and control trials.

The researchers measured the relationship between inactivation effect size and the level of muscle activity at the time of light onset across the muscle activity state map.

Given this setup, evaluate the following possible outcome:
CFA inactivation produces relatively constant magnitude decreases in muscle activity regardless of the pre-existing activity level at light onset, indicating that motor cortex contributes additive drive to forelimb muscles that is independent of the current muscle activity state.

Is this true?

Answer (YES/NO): NO